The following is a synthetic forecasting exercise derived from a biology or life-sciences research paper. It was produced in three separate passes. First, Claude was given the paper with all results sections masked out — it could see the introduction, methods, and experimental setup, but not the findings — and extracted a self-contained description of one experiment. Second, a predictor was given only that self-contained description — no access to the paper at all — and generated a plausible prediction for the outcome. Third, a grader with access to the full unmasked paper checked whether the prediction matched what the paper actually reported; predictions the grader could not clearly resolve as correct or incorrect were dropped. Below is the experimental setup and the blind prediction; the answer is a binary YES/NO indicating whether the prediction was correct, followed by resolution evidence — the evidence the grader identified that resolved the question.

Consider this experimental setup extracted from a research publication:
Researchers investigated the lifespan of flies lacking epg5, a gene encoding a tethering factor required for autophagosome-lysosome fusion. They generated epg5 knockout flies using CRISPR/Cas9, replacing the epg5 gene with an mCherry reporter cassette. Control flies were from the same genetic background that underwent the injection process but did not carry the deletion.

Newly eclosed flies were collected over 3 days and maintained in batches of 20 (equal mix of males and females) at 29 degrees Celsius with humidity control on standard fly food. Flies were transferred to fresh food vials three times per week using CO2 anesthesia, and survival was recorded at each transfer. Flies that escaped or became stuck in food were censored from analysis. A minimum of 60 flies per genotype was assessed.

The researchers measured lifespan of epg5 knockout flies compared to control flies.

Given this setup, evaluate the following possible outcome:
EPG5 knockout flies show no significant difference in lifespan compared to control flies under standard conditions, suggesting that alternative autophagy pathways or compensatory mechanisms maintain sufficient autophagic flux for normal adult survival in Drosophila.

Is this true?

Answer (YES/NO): NO